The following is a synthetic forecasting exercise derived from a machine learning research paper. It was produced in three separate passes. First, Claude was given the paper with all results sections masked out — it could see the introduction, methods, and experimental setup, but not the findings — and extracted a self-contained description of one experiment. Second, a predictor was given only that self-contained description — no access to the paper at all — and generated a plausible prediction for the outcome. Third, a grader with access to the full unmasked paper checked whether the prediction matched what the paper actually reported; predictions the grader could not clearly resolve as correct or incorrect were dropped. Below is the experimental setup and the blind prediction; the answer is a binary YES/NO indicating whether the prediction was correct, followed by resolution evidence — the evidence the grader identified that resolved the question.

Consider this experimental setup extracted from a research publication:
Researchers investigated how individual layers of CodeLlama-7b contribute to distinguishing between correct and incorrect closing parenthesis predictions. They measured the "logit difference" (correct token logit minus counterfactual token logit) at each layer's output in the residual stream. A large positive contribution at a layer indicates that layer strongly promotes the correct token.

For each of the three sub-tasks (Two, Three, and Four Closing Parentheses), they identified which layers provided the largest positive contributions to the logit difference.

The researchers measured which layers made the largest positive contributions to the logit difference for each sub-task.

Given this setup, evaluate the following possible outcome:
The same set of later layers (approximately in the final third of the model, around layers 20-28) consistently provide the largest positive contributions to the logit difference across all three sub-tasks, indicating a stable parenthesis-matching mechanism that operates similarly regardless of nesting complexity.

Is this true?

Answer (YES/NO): NO